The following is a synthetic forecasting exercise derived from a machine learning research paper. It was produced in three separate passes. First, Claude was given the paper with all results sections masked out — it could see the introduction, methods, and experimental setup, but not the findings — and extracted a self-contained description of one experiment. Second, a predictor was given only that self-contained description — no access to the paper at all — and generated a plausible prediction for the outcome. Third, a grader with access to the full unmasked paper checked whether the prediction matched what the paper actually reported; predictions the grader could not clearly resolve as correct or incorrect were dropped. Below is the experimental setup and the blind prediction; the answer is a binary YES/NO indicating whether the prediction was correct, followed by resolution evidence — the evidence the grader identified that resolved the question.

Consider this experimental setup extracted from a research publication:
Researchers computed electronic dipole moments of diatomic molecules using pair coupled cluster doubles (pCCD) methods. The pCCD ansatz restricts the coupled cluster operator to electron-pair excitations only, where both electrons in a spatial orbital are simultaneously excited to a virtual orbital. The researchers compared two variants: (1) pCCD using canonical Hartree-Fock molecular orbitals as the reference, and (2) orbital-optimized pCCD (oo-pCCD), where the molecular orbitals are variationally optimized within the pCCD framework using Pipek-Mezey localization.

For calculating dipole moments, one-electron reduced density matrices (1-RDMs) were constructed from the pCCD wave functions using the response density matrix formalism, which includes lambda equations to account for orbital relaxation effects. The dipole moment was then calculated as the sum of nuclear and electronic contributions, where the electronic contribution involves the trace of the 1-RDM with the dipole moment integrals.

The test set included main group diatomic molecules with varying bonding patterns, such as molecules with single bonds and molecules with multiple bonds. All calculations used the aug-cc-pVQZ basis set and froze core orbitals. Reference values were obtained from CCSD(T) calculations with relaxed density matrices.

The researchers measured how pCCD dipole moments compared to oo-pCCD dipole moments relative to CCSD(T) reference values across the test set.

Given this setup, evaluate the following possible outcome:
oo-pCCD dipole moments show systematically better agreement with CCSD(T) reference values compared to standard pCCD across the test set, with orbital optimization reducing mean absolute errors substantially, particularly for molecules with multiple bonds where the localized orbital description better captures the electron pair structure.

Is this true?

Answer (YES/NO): NO